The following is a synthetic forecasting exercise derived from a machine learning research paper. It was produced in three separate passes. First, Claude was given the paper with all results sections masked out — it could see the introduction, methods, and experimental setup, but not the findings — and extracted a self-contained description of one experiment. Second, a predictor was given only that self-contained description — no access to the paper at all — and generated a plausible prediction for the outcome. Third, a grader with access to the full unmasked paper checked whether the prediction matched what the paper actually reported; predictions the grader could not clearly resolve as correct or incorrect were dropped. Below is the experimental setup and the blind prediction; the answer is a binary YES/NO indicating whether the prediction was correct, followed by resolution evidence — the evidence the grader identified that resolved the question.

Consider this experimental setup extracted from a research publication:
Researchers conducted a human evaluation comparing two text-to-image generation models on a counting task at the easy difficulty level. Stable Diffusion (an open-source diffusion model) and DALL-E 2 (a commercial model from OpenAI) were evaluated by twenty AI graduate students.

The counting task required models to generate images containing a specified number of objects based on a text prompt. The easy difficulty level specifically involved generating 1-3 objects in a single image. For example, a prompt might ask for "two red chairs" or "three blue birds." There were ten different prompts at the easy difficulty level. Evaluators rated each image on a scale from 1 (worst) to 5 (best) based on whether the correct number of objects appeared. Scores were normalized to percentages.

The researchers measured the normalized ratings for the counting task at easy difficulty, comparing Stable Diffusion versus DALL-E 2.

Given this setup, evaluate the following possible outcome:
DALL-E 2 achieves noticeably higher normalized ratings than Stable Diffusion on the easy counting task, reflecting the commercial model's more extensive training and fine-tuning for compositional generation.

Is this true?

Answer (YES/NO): YES